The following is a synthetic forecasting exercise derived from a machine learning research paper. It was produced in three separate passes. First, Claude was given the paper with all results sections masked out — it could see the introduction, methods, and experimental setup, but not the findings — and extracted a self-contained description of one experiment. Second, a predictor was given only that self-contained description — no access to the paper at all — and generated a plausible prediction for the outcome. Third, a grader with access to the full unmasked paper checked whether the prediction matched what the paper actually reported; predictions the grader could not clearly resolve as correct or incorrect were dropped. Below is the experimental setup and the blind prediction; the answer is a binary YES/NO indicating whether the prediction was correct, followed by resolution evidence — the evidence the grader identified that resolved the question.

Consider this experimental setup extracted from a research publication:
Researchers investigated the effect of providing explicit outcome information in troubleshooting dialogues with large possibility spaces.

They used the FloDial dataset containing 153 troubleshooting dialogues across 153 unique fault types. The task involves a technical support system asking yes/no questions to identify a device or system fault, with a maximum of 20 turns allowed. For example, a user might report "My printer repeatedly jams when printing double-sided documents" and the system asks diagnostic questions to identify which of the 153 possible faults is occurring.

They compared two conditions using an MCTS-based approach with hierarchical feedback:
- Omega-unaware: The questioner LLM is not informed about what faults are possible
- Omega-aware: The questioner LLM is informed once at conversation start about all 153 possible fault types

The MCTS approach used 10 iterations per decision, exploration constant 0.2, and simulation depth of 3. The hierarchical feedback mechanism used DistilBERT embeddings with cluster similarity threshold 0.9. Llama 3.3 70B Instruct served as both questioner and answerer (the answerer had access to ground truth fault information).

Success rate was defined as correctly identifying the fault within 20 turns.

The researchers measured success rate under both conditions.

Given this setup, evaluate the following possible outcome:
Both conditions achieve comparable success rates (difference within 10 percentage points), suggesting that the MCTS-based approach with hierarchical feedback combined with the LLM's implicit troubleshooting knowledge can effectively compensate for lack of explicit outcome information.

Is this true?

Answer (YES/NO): NO